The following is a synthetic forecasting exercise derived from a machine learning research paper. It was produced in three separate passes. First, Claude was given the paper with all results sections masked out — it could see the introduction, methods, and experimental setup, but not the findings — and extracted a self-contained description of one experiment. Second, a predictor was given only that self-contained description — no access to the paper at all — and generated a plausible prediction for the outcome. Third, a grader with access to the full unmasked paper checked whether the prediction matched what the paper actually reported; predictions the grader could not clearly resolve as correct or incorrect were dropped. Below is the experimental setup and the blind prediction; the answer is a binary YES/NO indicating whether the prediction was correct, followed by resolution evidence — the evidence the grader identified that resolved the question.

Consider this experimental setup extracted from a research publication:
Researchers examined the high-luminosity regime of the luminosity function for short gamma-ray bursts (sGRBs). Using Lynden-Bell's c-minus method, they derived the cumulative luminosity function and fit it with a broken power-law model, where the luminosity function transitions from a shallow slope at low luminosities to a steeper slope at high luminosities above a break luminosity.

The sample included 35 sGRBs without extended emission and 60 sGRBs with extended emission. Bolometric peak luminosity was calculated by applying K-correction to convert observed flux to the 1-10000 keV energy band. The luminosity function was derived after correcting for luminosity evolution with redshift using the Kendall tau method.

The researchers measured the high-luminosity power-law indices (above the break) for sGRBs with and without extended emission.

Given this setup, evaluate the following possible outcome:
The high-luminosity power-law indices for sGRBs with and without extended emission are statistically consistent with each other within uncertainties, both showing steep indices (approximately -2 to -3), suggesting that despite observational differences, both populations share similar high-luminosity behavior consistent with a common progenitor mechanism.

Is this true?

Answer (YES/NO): NO